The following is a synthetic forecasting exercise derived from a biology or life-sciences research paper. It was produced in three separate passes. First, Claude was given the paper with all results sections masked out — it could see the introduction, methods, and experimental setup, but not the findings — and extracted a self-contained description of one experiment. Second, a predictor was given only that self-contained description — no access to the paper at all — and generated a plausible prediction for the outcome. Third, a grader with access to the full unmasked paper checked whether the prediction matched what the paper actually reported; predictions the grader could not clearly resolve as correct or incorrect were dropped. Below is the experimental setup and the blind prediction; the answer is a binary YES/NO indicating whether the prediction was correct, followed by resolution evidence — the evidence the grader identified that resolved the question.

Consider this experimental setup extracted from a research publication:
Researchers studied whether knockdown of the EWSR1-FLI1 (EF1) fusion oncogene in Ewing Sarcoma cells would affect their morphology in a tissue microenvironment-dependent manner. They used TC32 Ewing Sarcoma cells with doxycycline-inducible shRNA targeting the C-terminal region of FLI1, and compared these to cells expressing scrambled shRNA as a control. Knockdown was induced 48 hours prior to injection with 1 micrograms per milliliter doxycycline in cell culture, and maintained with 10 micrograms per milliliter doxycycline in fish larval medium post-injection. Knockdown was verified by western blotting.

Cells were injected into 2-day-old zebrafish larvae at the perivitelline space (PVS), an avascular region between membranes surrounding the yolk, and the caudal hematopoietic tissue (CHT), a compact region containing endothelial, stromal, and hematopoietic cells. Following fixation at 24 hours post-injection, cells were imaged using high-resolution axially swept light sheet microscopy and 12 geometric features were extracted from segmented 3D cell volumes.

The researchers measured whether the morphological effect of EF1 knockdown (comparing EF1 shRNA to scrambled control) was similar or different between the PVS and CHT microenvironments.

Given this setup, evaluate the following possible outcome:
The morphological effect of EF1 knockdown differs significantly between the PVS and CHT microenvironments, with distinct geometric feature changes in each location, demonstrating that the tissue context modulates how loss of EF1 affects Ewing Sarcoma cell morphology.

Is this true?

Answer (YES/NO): NO